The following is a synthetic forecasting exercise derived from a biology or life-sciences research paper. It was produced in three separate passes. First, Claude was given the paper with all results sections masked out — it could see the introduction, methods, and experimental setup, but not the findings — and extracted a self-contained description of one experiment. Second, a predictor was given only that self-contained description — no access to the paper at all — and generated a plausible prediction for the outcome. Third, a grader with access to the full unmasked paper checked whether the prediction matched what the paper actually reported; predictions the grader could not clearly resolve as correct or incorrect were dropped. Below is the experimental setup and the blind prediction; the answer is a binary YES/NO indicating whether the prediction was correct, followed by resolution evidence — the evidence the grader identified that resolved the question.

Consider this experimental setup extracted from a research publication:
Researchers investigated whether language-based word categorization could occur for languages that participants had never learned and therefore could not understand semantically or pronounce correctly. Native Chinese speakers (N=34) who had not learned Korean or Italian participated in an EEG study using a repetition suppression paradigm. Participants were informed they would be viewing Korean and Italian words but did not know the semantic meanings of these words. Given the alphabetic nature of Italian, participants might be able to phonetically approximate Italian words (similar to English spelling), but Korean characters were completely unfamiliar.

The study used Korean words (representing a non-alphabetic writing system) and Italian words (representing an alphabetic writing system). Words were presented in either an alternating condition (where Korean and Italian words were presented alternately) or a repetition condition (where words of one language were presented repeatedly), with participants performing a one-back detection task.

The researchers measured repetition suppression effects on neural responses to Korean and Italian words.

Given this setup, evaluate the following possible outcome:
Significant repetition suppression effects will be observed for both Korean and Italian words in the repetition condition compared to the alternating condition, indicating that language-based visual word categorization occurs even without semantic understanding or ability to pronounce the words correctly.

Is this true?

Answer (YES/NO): YES